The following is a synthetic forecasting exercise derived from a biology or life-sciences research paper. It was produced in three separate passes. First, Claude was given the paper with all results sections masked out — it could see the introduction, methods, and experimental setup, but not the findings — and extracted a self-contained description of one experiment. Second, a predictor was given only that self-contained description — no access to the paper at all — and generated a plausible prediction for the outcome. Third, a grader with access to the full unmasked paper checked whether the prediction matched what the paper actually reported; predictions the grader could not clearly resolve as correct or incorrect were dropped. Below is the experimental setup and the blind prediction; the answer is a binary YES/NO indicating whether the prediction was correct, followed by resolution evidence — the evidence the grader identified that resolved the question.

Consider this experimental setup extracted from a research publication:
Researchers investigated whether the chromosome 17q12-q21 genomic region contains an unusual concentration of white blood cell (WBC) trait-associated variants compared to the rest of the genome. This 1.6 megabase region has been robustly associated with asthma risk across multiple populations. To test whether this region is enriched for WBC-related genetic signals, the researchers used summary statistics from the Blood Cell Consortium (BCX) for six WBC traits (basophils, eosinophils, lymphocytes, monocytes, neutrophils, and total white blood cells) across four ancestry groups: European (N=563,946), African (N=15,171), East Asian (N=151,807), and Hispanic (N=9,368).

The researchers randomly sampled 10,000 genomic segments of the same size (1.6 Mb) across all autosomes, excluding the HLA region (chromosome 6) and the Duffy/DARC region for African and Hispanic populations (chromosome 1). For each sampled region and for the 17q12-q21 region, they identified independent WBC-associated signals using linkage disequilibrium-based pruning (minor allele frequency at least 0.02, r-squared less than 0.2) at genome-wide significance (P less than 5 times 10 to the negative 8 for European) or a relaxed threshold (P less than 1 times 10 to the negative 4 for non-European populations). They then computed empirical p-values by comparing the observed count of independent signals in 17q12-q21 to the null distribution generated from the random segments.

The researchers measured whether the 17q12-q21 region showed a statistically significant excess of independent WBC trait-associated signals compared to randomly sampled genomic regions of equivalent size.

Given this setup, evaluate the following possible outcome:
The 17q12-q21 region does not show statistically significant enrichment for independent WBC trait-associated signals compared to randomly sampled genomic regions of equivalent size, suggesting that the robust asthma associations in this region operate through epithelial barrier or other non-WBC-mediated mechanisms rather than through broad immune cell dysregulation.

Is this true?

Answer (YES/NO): NO